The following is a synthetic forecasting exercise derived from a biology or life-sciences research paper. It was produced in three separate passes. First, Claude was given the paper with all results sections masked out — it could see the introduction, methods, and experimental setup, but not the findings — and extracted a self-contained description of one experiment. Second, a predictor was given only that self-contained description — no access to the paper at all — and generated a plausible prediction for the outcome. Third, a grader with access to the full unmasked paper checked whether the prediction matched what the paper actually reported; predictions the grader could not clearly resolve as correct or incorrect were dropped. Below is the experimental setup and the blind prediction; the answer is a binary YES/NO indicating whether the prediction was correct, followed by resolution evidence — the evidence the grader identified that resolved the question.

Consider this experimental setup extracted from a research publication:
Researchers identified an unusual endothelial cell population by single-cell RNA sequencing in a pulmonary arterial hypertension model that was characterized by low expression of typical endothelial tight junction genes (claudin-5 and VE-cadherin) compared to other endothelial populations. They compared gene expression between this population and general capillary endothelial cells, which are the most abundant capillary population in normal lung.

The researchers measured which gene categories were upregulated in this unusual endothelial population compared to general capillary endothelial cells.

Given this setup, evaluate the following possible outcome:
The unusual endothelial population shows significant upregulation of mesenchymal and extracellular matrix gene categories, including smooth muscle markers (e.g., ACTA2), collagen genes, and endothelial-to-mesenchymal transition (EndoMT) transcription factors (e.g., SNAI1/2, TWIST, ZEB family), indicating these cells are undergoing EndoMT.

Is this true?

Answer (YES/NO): NO